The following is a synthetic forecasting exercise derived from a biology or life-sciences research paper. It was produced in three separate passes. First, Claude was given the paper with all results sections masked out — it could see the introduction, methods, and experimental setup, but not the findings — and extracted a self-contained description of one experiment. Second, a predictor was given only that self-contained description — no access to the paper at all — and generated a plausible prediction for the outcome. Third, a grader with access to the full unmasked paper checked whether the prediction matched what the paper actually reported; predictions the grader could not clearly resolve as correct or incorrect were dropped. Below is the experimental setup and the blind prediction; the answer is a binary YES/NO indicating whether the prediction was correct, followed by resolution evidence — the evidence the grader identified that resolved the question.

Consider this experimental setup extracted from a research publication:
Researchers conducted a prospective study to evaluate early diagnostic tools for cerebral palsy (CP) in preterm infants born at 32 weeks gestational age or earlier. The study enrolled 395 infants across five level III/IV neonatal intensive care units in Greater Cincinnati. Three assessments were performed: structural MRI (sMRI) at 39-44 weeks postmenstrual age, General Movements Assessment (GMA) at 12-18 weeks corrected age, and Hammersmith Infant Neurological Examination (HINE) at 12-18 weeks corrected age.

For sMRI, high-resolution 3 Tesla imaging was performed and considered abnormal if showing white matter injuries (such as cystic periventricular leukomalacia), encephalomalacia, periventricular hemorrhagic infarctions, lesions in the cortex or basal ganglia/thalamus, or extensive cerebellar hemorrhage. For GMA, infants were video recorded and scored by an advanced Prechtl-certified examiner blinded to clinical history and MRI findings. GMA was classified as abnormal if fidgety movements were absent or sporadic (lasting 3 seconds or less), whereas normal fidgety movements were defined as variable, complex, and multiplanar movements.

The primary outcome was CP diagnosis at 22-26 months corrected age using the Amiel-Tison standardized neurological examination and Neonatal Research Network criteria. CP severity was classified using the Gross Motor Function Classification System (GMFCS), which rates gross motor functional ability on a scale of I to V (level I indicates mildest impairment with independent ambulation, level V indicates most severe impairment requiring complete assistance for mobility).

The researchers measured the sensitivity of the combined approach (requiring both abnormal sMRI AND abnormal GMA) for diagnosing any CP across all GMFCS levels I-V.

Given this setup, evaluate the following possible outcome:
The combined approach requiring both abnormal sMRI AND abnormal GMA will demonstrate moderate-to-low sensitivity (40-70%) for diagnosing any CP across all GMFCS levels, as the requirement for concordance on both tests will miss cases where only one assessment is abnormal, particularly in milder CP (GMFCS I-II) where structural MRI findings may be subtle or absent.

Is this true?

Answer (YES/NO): NO